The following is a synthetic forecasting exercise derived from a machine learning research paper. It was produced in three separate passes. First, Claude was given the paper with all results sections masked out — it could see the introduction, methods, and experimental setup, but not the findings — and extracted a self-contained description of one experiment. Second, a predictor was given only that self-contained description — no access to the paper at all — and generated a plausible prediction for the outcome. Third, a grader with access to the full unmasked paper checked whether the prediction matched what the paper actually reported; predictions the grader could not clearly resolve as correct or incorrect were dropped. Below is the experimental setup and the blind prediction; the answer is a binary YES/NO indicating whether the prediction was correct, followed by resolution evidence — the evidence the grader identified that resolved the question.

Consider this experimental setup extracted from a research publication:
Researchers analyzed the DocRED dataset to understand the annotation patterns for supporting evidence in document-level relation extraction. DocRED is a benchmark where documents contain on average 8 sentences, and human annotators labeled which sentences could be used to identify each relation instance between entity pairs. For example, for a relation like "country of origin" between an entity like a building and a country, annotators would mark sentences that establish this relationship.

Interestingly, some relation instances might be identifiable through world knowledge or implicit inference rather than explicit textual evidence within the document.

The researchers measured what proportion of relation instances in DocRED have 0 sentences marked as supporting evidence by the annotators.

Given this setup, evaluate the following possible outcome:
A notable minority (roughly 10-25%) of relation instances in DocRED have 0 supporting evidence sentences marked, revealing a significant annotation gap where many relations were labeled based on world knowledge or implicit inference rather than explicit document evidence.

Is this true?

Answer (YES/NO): NO